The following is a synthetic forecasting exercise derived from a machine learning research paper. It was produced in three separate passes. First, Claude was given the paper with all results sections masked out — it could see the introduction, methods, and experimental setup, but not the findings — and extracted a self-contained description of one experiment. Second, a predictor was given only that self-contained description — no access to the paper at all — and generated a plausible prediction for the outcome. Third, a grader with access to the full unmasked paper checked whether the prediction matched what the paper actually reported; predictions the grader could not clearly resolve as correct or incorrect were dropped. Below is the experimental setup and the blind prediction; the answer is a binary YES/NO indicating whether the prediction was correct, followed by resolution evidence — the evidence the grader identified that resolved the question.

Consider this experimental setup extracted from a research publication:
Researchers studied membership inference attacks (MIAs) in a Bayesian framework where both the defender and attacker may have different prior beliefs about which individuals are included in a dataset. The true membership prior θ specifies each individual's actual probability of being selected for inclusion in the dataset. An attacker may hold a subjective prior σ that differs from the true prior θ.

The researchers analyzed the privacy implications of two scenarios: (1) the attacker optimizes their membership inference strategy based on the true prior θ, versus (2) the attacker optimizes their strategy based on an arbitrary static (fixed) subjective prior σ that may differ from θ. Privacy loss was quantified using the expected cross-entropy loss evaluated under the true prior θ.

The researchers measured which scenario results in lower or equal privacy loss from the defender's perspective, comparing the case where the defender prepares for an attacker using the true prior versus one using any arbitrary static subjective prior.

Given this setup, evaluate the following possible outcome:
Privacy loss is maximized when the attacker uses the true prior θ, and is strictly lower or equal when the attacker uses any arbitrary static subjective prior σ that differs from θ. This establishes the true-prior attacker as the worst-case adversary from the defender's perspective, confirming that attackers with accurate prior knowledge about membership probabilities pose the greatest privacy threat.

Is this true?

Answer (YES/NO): YES